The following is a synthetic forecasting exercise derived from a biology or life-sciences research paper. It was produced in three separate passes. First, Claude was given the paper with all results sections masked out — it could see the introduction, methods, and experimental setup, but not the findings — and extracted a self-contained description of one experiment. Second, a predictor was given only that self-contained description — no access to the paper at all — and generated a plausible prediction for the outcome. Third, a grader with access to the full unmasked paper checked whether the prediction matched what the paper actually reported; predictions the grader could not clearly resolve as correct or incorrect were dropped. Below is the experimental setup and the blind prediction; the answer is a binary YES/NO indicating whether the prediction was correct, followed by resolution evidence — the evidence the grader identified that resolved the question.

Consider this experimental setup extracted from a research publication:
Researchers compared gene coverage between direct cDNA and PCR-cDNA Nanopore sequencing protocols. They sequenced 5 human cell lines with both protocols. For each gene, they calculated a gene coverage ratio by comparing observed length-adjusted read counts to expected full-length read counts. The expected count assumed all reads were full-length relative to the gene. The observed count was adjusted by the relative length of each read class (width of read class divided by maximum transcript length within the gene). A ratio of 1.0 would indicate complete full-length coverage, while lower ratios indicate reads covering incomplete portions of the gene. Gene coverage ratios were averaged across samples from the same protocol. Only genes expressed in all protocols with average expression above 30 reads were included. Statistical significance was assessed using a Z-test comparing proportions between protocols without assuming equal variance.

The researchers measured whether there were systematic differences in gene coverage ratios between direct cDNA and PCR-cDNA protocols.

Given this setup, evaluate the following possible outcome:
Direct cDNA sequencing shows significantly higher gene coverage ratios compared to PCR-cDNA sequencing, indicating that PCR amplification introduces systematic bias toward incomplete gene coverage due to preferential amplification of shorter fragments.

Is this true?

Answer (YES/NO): YES